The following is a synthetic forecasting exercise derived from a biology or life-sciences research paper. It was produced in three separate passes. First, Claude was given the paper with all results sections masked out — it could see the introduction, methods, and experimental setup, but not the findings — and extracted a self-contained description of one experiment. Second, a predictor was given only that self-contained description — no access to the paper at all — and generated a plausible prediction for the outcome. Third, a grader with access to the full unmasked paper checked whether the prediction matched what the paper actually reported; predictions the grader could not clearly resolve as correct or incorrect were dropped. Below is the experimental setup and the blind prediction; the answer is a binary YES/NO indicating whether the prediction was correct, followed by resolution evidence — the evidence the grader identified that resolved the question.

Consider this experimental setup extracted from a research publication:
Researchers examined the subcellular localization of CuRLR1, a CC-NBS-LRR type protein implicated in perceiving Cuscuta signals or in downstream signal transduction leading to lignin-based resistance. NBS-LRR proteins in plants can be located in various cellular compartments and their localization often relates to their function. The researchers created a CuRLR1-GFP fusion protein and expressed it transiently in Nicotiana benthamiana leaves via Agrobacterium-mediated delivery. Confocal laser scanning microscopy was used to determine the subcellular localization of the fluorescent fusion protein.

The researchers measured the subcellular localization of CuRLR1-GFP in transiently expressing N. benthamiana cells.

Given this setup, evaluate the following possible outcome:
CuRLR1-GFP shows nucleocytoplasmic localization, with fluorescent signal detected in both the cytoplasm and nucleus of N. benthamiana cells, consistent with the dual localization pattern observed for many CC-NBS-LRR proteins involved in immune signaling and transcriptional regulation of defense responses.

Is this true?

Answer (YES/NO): YES